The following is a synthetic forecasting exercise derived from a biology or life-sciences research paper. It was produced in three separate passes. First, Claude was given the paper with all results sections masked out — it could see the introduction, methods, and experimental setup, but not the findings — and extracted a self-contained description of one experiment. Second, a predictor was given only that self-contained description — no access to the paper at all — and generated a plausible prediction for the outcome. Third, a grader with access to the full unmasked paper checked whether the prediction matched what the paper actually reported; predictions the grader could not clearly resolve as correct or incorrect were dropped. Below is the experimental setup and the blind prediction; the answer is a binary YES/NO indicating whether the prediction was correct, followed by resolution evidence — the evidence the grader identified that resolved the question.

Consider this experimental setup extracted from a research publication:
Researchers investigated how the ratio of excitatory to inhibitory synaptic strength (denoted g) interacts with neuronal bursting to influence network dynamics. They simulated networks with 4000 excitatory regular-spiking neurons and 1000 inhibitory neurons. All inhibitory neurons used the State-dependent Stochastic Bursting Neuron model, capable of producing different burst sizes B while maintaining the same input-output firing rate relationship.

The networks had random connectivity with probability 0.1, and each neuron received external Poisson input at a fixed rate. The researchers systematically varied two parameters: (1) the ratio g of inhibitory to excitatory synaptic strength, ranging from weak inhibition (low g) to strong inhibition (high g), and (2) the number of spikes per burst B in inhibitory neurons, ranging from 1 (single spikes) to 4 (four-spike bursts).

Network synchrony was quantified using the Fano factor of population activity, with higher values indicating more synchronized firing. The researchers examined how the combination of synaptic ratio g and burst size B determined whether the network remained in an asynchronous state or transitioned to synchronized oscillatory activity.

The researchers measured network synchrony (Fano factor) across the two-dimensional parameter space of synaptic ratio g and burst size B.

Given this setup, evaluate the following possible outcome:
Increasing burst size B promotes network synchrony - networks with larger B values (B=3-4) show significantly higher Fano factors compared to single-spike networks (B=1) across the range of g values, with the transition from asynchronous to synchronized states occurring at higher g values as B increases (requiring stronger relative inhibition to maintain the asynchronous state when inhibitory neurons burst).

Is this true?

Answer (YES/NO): NO